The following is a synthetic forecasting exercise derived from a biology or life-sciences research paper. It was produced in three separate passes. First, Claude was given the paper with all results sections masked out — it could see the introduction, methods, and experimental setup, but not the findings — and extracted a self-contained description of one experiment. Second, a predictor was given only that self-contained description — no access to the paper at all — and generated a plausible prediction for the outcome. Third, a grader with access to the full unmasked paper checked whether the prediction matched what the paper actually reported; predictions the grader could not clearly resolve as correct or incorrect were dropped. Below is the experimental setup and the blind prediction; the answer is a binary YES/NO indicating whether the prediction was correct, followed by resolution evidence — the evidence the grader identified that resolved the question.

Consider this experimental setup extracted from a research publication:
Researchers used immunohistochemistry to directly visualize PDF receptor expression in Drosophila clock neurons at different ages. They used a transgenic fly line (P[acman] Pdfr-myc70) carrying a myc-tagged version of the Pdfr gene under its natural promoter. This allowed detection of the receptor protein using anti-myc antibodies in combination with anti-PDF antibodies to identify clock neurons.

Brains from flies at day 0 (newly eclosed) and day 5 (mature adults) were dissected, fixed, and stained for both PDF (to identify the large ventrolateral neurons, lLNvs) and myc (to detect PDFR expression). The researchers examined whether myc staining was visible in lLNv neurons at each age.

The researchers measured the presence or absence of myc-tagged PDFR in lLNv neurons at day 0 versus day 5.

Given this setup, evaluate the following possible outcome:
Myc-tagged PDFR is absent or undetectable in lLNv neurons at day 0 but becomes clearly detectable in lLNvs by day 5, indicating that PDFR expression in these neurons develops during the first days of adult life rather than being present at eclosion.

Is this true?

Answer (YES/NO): NO